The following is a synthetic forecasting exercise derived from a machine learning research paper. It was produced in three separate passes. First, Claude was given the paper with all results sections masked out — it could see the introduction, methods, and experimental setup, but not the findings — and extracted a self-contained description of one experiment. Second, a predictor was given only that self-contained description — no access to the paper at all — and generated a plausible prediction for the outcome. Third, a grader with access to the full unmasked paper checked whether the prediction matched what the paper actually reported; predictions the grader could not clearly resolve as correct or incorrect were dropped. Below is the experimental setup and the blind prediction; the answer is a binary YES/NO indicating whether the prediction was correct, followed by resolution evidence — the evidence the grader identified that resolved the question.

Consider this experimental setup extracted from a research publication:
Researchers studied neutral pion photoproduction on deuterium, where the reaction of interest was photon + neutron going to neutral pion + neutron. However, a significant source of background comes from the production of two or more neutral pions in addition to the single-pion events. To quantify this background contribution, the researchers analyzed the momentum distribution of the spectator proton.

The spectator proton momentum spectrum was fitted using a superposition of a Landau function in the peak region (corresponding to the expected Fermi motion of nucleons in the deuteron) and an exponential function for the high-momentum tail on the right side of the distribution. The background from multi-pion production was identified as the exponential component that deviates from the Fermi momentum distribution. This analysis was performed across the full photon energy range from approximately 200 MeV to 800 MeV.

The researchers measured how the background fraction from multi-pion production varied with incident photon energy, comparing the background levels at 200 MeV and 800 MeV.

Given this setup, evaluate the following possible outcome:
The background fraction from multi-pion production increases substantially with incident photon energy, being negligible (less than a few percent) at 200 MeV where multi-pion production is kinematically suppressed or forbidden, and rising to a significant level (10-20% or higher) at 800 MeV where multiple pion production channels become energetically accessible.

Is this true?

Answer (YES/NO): YES